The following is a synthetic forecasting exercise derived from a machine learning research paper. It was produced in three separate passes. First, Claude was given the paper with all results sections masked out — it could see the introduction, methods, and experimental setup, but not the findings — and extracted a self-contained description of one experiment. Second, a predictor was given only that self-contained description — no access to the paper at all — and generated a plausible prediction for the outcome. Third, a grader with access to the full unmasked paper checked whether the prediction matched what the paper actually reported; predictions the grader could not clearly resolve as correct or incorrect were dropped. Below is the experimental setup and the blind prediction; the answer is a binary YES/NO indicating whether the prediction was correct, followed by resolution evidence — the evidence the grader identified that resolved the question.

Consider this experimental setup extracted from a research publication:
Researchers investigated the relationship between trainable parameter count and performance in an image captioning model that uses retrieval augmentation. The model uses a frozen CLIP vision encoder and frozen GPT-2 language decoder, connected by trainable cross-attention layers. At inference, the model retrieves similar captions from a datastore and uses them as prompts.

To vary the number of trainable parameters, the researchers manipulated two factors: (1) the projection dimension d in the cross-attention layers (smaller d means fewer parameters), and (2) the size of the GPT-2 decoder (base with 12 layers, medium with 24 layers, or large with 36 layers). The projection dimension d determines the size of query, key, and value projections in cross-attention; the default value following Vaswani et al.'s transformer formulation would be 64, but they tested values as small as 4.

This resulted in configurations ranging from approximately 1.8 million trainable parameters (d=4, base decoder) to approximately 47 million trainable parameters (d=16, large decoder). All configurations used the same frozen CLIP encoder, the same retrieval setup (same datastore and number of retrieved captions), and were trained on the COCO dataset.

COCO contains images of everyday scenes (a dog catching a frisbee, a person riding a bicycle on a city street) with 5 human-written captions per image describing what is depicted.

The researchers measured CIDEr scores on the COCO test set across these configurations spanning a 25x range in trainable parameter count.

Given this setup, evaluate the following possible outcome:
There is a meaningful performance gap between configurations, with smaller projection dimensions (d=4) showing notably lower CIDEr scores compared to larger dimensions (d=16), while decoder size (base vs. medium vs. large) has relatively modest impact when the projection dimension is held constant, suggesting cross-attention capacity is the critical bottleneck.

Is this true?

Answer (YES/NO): NO